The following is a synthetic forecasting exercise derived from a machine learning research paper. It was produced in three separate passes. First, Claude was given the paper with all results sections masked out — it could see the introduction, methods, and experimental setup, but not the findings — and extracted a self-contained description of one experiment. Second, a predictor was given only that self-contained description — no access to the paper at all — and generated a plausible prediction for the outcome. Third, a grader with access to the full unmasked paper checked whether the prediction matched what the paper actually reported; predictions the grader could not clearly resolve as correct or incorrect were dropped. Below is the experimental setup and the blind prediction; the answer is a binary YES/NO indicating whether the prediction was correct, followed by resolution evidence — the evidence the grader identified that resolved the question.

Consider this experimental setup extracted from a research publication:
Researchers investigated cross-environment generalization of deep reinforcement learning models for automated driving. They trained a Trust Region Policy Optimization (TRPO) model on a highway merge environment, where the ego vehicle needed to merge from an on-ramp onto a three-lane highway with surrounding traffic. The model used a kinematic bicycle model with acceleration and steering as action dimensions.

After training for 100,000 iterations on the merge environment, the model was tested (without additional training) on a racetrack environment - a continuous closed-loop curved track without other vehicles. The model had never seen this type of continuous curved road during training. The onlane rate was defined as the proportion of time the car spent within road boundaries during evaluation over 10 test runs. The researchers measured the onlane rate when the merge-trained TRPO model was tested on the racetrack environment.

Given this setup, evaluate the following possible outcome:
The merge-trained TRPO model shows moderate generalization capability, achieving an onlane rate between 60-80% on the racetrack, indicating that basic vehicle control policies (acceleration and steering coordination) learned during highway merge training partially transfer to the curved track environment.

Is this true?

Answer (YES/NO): NO